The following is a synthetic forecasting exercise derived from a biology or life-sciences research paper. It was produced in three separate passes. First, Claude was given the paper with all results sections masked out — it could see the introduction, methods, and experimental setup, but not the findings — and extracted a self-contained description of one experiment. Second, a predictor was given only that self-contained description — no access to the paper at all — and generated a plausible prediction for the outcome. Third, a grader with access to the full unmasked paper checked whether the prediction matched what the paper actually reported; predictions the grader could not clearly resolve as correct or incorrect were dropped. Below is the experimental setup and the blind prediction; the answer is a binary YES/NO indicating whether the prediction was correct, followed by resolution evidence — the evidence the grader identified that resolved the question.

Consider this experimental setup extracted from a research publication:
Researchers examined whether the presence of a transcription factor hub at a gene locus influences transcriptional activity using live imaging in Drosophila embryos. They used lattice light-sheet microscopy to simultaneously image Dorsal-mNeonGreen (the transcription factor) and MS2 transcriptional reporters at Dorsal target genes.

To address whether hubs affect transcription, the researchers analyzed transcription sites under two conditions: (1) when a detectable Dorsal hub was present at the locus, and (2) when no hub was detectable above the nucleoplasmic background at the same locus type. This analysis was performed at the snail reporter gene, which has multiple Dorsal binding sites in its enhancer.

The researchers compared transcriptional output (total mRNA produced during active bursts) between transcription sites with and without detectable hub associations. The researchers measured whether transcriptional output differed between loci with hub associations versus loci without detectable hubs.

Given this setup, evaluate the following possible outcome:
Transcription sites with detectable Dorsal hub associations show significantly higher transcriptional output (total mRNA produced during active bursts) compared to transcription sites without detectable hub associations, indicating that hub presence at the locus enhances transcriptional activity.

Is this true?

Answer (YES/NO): YES